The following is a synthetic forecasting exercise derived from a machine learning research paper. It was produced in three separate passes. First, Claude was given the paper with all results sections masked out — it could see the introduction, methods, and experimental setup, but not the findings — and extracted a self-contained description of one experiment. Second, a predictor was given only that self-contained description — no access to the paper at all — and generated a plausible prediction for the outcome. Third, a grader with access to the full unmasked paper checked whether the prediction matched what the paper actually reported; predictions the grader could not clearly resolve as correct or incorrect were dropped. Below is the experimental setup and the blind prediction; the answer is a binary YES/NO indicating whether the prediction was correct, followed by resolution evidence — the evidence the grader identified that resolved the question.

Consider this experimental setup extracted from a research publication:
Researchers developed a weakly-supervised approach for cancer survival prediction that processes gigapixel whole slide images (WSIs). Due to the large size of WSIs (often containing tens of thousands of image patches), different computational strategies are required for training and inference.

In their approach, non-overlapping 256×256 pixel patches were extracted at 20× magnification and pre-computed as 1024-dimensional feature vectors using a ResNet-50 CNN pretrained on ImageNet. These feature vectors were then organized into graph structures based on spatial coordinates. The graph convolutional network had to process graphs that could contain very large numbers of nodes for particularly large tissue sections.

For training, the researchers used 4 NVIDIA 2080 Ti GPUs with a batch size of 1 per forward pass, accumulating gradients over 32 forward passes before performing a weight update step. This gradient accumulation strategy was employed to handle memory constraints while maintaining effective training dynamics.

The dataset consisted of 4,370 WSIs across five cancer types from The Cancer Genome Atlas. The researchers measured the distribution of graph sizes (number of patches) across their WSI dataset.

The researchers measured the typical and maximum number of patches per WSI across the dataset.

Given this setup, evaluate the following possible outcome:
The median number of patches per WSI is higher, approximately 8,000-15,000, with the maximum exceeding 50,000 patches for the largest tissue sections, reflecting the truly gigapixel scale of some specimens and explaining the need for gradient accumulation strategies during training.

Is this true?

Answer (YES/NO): YES